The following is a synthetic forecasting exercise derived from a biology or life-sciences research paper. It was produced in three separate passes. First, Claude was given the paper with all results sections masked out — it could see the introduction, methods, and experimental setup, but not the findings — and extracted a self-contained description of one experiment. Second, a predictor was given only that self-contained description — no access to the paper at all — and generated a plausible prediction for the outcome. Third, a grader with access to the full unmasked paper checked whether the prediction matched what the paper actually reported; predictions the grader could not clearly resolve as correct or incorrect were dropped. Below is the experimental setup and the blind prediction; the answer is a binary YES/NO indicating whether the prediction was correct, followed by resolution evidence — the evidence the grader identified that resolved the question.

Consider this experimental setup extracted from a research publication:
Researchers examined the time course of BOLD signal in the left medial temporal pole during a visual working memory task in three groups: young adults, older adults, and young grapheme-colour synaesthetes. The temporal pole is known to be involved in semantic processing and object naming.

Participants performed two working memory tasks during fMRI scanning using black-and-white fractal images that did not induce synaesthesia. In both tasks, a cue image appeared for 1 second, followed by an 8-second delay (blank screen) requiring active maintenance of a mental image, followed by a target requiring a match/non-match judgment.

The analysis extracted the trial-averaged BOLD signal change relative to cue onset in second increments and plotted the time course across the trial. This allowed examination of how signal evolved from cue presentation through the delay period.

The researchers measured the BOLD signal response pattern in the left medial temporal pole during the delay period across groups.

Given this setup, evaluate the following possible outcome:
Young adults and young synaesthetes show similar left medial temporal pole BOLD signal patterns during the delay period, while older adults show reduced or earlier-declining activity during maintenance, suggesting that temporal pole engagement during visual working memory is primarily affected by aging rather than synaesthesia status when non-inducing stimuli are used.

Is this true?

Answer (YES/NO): NO